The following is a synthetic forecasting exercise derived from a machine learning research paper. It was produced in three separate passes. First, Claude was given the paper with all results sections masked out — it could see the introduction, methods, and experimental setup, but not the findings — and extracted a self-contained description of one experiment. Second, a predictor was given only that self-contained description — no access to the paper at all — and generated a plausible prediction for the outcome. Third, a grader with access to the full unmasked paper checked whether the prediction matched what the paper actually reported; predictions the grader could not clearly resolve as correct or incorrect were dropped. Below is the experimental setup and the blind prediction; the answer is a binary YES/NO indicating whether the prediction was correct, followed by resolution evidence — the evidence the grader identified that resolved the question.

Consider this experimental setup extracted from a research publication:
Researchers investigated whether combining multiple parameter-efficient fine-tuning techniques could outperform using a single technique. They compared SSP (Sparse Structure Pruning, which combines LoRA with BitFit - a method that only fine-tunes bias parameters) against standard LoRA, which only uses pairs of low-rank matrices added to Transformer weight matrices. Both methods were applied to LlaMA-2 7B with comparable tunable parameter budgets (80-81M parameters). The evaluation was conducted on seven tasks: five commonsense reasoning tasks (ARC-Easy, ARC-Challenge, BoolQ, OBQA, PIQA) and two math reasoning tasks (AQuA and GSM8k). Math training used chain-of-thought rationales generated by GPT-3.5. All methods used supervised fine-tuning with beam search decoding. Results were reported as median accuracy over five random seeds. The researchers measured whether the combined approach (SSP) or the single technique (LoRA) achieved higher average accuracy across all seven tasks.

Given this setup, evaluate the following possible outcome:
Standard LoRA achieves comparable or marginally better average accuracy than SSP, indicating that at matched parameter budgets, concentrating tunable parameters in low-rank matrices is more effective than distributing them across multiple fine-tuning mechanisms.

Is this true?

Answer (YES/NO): YES